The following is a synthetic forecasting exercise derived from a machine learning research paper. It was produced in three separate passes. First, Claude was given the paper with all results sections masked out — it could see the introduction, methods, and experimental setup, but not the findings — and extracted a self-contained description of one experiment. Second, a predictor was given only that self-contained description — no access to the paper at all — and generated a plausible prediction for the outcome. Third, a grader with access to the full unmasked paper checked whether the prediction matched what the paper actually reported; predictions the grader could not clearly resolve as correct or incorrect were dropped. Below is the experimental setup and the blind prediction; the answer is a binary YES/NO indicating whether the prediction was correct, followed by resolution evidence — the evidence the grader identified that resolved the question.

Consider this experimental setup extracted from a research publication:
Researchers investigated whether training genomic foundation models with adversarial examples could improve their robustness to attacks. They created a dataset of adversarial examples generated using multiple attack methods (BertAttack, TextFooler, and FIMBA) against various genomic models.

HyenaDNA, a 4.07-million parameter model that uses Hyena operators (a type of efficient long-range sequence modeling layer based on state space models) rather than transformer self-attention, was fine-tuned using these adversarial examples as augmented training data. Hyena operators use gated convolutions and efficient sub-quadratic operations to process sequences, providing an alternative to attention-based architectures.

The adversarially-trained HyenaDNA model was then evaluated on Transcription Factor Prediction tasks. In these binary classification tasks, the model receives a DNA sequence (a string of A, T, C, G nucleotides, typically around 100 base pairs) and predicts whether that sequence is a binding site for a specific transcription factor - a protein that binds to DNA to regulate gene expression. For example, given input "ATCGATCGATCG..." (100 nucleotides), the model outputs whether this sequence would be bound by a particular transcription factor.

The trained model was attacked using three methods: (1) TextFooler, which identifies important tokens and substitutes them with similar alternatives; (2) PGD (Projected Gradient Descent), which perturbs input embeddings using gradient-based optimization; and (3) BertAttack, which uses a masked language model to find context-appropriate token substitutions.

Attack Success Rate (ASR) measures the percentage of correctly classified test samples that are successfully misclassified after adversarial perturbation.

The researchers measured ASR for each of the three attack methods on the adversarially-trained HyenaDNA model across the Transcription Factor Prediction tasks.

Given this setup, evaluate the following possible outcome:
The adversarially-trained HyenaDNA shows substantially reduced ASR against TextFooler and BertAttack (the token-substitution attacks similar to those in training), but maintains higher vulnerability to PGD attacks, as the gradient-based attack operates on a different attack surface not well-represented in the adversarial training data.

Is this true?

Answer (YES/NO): NO